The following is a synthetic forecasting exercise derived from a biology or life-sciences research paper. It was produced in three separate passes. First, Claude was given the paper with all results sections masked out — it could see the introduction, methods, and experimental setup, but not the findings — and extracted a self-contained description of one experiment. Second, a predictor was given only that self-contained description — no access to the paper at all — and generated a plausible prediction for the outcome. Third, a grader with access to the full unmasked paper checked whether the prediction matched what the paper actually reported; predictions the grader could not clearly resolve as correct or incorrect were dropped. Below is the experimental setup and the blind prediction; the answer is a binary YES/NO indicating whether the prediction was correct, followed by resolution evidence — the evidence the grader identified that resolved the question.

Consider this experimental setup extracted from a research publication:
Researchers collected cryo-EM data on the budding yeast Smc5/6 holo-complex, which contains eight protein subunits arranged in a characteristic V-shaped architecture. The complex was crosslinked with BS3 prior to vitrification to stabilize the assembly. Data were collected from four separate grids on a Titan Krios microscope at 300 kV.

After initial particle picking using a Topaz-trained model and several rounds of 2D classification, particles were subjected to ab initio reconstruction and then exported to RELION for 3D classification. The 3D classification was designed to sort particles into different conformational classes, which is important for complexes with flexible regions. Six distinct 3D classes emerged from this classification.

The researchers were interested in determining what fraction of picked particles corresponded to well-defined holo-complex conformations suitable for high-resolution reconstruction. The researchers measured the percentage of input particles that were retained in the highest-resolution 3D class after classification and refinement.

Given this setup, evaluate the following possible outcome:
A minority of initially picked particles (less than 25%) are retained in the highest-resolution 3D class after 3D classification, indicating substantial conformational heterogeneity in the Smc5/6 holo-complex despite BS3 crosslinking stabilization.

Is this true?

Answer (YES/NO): YES